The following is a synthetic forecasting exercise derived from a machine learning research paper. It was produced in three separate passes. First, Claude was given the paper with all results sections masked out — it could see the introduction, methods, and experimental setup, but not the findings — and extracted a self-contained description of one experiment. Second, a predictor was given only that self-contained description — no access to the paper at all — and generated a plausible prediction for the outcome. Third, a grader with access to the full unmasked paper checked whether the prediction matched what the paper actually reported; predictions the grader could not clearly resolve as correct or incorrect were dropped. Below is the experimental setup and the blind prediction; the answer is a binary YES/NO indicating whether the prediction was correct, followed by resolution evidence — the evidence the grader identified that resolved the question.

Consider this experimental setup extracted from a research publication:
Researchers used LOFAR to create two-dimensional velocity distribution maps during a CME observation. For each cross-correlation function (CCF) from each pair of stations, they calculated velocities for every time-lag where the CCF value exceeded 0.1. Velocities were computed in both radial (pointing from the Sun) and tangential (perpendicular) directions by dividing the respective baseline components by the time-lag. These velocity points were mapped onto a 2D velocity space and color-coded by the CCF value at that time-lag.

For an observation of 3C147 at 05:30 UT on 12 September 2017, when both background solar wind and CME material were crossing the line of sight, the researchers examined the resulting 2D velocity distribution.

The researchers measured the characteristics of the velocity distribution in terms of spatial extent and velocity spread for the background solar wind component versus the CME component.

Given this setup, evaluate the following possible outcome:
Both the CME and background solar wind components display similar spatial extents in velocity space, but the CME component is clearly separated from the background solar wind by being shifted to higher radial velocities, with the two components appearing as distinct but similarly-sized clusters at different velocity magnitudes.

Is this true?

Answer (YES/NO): NO